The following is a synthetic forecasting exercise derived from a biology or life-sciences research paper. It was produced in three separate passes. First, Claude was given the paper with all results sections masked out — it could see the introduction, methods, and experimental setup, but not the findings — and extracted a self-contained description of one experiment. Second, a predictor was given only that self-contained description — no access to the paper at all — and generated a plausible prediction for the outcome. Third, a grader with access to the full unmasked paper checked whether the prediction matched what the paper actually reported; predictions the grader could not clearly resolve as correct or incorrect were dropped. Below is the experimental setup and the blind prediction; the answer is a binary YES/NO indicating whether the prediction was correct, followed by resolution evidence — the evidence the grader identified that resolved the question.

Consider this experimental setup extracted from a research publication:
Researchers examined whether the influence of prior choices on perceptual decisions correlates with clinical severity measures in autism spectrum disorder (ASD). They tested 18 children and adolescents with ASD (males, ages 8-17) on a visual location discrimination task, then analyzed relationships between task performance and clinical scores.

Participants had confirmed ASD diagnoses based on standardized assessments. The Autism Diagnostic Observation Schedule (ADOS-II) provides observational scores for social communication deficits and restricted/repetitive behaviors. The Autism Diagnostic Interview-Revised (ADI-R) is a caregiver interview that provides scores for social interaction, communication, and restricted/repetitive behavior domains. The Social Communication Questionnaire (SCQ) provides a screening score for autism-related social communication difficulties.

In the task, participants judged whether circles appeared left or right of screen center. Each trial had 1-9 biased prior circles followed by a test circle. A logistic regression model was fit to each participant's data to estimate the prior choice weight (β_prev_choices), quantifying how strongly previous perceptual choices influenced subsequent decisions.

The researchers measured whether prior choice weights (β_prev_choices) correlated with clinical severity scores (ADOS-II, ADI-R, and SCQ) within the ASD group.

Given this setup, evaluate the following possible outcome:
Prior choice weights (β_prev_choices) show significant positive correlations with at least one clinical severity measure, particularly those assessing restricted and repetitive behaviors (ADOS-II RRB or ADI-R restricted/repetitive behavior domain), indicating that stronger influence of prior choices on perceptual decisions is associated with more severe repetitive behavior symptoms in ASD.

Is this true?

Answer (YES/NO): NO